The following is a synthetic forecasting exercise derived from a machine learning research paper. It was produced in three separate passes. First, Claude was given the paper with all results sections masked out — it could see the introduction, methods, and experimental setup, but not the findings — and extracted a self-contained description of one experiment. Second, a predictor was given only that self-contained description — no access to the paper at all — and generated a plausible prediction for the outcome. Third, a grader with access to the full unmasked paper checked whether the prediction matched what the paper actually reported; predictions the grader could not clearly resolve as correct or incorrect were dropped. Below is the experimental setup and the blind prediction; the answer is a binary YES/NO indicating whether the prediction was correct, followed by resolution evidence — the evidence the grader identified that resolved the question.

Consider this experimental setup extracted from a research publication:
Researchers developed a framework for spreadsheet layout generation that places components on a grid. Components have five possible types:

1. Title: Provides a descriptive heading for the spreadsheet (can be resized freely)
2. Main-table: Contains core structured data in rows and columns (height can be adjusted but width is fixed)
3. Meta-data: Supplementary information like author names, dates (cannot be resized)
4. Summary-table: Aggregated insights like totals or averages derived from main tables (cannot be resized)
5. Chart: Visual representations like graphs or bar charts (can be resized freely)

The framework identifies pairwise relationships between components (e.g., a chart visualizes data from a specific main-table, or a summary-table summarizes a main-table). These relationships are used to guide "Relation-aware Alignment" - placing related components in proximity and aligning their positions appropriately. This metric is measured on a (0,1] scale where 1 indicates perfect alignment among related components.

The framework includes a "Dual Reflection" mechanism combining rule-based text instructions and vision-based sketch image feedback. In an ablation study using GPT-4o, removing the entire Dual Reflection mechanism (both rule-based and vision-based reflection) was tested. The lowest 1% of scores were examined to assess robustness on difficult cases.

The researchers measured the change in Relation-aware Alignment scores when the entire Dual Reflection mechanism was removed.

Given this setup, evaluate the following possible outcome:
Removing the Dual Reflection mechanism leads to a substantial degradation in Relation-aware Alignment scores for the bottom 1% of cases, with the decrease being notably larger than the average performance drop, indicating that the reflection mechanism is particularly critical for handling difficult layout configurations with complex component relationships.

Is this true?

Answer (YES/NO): YES